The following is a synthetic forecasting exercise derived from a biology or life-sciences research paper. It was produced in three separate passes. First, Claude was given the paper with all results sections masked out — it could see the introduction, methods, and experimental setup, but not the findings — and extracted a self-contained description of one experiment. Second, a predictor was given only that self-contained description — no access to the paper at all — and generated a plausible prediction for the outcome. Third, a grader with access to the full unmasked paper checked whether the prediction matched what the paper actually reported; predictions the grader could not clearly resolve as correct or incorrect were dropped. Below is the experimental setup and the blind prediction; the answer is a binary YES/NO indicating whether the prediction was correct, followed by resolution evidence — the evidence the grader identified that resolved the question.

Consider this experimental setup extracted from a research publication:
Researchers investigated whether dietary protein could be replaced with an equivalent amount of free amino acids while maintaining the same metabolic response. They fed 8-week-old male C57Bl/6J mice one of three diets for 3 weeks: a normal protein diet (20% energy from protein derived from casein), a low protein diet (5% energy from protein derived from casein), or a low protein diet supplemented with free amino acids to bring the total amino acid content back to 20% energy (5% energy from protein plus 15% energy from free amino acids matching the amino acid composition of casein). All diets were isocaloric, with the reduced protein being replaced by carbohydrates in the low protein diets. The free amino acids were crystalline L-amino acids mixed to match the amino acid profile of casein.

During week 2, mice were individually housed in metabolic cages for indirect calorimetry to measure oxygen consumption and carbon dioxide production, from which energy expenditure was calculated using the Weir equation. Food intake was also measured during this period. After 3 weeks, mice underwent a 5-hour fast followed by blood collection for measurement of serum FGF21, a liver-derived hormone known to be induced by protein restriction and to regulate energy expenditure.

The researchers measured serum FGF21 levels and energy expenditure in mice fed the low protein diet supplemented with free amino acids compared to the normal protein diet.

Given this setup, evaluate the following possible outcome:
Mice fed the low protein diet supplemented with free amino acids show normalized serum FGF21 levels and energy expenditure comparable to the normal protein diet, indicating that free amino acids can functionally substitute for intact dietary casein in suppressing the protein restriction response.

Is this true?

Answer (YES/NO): YES